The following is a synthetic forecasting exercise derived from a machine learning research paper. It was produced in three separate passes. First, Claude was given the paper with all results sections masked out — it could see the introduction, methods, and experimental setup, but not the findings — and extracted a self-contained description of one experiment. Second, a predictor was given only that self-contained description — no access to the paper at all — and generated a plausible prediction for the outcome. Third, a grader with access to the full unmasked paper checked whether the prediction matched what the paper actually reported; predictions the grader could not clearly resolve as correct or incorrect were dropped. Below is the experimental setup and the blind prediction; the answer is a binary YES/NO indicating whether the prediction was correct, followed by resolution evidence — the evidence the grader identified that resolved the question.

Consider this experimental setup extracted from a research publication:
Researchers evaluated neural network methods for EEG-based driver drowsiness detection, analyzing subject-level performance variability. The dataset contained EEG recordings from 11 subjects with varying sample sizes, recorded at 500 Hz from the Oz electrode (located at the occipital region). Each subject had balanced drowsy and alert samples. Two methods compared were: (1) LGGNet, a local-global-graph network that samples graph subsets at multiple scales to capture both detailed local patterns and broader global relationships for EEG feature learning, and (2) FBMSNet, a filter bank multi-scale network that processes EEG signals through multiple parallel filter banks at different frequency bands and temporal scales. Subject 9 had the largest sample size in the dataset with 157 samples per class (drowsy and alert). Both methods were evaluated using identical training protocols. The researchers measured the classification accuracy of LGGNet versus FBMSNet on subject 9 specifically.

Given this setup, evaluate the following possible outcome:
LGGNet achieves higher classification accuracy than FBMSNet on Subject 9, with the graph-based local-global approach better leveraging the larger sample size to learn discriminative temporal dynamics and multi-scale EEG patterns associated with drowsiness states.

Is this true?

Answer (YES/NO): YES